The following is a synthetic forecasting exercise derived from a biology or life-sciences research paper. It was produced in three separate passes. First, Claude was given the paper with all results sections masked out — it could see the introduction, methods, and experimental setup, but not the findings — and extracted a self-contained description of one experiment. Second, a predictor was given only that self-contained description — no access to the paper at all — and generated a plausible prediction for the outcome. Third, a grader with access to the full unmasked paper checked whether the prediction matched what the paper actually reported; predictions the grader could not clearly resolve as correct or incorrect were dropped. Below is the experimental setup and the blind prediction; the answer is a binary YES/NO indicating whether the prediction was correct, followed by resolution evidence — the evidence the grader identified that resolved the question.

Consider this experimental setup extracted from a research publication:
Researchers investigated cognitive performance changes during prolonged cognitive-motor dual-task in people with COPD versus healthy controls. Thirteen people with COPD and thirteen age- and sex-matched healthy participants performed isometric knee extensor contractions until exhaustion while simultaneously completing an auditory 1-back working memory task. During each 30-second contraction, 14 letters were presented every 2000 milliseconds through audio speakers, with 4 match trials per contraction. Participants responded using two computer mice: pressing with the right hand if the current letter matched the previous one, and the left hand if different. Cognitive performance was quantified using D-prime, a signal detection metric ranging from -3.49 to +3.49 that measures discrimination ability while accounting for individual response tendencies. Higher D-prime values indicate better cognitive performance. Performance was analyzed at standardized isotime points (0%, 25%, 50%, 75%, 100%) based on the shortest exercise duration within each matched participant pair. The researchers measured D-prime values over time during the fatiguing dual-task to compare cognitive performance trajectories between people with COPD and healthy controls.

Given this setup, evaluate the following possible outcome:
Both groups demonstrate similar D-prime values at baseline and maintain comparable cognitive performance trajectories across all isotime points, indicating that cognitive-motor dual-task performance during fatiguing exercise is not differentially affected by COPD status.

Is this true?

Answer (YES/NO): NO